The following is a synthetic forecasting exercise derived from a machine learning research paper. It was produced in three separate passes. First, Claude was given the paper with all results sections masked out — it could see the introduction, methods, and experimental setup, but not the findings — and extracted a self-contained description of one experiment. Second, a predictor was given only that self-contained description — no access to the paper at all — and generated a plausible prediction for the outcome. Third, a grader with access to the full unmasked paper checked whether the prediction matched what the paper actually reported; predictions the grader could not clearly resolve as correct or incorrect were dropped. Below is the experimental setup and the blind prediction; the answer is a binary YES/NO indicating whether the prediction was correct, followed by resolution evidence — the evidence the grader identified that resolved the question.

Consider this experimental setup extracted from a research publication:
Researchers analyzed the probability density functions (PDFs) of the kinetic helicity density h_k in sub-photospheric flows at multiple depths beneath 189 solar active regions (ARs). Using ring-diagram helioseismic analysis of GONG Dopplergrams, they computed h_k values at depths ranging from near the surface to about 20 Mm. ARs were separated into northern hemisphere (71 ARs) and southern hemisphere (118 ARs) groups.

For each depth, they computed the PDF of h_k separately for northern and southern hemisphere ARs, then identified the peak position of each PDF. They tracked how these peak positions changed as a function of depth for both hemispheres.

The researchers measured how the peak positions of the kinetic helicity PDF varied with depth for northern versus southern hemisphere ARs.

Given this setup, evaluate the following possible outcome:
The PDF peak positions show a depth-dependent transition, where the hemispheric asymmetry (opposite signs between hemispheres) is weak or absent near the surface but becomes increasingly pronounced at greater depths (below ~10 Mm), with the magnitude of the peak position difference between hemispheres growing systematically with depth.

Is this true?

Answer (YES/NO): NO